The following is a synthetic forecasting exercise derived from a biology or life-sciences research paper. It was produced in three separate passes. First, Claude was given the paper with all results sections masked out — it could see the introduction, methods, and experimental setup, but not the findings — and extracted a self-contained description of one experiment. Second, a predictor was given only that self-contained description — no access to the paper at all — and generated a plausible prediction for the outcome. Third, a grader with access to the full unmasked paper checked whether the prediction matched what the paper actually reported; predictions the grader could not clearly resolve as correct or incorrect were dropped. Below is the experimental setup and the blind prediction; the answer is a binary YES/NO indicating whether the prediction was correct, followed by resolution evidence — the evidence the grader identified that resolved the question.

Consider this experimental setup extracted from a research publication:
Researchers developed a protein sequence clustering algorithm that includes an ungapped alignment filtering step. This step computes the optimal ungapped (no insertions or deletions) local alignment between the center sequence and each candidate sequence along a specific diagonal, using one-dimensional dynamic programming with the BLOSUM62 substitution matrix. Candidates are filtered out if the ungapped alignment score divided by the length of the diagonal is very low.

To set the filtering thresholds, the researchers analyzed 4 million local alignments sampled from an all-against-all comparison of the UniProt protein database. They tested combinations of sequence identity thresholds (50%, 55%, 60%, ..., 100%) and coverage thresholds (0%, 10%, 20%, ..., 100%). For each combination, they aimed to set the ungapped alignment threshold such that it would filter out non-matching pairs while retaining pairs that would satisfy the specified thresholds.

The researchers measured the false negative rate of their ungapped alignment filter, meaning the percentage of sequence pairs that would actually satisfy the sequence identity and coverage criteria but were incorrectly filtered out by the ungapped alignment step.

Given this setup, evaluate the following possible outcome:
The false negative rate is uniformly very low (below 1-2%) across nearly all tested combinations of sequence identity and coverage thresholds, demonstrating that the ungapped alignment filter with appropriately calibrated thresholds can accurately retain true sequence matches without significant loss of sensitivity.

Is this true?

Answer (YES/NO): YES